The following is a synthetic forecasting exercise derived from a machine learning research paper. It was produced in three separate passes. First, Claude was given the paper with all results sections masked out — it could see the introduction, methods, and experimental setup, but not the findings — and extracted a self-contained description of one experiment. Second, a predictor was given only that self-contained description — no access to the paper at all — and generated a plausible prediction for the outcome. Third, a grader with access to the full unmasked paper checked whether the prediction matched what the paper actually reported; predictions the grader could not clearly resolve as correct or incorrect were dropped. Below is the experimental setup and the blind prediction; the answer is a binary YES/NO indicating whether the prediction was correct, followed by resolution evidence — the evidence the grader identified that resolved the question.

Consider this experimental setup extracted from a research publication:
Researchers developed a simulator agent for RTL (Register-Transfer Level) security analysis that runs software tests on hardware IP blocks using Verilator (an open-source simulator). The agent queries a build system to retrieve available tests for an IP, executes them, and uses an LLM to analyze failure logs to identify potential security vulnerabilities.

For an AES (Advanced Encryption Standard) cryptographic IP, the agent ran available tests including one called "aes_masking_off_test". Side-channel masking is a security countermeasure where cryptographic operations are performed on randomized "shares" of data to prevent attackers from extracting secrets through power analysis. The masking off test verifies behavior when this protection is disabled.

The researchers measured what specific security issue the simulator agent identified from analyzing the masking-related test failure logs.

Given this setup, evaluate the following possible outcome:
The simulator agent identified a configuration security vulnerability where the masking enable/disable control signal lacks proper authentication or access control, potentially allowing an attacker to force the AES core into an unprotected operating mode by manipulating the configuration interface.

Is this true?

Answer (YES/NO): NO